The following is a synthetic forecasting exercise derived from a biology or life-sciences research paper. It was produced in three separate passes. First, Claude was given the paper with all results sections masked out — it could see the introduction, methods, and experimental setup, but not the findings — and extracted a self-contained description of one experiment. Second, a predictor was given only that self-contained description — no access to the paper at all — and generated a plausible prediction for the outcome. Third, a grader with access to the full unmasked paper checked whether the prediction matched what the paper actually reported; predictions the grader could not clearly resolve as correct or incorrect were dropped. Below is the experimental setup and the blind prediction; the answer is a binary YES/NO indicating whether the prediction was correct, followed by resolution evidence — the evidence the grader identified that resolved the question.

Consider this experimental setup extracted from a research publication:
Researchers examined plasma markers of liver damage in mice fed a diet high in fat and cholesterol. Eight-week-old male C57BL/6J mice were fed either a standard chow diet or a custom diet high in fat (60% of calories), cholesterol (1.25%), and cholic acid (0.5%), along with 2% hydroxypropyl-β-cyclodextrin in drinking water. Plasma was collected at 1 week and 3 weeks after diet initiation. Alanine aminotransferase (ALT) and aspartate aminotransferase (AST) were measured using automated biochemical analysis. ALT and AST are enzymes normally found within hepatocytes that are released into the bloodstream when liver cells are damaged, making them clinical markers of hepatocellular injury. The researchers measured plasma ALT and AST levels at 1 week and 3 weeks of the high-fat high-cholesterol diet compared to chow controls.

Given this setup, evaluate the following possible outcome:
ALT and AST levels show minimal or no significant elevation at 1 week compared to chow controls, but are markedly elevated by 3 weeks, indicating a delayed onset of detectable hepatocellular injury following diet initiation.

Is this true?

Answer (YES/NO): NO